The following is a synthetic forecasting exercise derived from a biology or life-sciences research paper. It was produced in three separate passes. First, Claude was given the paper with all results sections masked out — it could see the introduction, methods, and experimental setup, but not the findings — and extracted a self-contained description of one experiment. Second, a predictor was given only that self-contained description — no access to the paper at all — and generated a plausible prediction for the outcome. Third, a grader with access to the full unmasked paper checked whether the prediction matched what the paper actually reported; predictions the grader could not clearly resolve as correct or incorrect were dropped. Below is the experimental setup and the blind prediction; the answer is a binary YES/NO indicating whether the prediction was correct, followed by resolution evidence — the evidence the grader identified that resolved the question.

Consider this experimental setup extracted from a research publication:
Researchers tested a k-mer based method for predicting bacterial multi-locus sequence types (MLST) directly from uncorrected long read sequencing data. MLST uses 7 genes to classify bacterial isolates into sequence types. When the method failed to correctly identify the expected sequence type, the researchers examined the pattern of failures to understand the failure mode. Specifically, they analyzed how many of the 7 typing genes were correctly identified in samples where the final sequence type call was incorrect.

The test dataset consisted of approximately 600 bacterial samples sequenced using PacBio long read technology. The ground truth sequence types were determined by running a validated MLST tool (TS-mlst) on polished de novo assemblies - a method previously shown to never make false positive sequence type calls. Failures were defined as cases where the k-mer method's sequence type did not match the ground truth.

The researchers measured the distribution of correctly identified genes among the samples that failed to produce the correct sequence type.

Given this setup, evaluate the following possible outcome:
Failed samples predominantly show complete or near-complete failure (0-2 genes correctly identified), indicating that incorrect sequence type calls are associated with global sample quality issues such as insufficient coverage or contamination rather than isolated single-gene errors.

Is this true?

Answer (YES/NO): NO